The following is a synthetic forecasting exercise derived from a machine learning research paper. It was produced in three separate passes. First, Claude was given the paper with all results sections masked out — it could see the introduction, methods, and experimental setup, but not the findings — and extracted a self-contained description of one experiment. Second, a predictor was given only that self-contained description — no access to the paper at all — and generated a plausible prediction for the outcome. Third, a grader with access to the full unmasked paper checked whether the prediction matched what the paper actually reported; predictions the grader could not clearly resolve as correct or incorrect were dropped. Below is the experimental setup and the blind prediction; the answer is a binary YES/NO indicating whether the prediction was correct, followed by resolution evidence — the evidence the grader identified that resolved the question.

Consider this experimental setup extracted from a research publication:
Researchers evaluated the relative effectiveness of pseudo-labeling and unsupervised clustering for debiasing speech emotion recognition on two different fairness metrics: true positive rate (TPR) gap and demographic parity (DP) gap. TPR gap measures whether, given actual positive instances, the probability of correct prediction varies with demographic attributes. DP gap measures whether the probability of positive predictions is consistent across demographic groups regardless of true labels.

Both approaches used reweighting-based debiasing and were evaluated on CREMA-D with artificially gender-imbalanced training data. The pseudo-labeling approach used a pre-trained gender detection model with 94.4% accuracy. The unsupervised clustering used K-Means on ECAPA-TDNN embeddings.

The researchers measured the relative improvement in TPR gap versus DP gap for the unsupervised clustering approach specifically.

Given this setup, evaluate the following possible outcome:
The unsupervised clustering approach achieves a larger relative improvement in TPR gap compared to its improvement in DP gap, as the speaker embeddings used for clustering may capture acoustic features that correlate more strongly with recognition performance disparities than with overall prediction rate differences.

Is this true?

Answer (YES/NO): YES